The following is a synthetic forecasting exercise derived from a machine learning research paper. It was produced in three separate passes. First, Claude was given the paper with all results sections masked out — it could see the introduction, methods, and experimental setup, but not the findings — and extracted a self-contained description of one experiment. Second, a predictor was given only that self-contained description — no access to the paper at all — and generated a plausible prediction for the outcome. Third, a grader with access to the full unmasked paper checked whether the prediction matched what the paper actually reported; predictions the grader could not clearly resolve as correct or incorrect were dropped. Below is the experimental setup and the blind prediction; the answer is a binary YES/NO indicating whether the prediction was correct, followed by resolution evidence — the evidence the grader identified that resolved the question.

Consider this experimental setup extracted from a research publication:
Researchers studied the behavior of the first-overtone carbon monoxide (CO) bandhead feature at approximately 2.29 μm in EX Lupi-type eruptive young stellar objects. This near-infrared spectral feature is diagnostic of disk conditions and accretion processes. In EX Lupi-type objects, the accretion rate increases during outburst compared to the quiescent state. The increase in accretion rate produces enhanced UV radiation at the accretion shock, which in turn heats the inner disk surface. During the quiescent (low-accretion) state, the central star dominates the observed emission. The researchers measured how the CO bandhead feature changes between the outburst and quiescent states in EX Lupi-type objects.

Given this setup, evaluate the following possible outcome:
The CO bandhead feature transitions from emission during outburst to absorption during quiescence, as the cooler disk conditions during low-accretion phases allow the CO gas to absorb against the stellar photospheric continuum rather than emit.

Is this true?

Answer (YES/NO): YES